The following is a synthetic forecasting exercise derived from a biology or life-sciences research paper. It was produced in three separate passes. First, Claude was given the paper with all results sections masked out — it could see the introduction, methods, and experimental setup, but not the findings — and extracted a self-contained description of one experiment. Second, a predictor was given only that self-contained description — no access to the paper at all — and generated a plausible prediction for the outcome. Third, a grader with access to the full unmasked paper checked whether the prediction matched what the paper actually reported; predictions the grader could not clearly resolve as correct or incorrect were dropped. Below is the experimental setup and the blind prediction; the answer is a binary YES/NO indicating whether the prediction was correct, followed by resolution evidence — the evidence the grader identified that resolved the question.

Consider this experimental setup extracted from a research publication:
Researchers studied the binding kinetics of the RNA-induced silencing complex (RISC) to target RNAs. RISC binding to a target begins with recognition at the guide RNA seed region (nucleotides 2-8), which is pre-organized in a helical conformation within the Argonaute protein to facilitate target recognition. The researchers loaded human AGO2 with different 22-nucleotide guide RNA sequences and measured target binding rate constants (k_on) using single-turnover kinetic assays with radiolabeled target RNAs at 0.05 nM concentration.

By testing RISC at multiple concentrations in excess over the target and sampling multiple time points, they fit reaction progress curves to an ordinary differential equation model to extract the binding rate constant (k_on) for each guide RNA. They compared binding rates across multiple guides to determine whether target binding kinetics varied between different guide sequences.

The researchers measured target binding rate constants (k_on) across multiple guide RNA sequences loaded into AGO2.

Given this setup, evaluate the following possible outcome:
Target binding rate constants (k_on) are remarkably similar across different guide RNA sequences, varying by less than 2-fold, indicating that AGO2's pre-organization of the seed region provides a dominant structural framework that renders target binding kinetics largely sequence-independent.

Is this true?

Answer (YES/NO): NO